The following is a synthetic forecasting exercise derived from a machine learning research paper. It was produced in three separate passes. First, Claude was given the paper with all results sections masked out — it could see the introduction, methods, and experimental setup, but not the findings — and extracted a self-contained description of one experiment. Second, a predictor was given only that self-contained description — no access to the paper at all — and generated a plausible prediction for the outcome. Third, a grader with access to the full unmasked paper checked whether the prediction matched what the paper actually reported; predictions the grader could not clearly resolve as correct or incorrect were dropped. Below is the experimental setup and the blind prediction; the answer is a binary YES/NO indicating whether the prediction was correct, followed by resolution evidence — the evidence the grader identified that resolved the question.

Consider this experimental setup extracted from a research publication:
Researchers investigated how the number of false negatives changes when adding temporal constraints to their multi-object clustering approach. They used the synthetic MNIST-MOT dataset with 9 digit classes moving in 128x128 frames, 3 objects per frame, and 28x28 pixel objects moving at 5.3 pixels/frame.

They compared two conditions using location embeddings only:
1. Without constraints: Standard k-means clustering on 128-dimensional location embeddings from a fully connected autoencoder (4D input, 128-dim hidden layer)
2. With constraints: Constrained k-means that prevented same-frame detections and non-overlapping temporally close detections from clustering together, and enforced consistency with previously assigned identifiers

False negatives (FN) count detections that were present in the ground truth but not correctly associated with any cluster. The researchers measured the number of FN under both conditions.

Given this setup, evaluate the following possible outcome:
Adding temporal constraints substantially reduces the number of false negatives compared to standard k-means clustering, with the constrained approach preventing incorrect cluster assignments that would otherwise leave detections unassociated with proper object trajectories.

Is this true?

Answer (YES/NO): YES